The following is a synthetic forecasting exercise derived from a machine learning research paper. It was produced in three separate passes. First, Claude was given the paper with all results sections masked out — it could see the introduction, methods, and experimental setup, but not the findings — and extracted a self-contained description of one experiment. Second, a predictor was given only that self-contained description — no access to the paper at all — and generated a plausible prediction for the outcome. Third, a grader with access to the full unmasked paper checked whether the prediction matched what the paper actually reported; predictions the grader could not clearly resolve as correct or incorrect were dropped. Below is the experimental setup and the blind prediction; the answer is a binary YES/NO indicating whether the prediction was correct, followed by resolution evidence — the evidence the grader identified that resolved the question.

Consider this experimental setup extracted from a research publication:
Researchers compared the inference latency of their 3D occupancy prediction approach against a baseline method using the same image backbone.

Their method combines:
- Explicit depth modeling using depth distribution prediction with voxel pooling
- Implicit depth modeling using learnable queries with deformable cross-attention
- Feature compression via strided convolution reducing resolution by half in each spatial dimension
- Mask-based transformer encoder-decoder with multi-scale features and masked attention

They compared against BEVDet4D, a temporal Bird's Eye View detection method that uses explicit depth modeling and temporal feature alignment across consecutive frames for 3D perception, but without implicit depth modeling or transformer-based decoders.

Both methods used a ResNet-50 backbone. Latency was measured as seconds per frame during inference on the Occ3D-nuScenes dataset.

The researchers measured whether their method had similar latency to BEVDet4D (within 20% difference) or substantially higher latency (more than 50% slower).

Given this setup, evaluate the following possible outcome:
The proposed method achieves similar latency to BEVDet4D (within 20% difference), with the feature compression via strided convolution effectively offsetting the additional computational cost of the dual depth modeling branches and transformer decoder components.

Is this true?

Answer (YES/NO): YES